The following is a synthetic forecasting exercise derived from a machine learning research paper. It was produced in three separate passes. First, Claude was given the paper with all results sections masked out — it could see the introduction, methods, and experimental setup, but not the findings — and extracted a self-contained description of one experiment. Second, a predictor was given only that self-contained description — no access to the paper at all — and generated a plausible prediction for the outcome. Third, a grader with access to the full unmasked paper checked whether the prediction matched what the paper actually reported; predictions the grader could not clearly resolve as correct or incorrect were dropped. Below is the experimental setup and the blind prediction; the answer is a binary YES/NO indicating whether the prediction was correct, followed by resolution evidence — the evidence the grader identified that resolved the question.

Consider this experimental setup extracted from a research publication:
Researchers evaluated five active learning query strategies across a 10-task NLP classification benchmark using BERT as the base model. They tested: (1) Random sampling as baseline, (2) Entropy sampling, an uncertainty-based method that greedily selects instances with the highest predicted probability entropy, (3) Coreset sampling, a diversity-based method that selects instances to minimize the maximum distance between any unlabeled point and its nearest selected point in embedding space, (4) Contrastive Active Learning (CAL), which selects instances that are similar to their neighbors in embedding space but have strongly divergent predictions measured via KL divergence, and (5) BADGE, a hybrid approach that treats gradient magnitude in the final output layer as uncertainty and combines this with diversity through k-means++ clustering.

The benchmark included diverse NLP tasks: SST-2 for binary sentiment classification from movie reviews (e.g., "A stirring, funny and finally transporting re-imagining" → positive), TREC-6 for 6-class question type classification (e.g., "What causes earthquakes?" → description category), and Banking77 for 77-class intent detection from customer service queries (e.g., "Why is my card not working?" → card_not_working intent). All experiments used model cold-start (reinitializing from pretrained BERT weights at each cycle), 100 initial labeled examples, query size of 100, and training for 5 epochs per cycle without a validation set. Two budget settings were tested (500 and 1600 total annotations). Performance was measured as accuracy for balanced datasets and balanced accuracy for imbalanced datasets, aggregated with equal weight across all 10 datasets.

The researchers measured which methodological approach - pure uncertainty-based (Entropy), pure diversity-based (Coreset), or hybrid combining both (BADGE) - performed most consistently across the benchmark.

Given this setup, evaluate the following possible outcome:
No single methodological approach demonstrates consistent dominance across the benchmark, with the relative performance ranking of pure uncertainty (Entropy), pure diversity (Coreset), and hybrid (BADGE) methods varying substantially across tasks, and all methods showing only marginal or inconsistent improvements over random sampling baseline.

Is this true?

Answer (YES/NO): NO